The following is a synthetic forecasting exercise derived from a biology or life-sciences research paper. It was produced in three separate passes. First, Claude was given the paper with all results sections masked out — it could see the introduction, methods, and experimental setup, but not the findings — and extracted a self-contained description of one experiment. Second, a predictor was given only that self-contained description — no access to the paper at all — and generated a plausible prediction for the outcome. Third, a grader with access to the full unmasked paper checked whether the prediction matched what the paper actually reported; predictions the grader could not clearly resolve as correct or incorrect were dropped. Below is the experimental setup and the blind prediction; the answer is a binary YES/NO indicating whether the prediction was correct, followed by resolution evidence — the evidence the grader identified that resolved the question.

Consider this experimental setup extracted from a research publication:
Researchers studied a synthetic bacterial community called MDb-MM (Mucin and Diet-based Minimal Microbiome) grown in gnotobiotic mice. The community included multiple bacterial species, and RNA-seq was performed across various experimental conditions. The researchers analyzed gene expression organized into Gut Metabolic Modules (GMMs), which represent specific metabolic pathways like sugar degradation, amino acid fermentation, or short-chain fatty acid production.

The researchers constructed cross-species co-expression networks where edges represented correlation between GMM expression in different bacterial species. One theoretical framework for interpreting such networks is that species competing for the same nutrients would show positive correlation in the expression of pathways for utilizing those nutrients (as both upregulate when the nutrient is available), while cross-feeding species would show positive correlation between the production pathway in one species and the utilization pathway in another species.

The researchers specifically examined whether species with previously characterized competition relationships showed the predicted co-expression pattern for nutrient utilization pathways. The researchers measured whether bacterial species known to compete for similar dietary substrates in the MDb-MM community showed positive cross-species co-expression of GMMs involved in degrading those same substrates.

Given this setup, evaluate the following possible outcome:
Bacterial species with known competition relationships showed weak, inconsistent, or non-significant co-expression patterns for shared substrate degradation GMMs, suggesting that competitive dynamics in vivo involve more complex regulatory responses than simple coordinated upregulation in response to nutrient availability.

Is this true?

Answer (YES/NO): YES